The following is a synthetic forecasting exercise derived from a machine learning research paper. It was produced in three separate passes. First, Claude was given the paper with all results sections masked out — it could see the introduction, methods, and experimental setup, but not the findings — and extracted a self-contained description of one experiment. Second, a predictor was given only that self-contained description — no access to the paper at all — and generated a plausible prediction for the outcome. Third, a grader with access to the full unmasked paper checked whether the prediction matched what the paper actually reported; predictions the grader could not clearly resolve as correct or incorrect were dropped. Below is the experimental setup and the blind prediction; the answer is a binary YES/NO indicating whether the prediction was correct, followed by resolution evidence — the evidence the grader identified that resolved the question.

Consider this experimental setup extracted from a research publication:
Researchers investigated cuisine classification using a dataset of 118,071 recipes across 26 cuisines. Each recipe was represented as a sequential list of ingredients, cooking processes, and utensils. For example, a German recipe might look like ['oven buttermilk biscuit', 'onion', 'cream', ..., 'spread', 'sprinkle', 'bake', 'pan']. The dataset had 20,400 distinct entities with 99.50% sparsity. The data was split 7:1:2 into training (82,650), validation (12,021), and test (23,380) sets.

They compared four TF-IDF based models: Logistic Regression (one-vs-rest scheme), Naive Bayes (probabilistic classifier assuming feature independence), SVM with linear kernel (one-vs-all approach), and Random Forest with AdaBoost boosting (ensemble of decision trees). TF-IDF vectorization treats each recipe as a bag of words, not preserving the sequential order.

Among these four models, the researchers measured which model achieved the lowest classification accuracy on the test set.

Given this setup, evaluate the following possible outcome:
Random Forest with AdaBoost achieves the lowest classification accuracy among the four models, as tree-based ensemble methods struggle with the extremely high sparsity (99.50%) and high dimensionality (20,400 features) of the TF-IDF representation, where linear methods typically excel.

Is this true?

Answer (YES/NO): YES